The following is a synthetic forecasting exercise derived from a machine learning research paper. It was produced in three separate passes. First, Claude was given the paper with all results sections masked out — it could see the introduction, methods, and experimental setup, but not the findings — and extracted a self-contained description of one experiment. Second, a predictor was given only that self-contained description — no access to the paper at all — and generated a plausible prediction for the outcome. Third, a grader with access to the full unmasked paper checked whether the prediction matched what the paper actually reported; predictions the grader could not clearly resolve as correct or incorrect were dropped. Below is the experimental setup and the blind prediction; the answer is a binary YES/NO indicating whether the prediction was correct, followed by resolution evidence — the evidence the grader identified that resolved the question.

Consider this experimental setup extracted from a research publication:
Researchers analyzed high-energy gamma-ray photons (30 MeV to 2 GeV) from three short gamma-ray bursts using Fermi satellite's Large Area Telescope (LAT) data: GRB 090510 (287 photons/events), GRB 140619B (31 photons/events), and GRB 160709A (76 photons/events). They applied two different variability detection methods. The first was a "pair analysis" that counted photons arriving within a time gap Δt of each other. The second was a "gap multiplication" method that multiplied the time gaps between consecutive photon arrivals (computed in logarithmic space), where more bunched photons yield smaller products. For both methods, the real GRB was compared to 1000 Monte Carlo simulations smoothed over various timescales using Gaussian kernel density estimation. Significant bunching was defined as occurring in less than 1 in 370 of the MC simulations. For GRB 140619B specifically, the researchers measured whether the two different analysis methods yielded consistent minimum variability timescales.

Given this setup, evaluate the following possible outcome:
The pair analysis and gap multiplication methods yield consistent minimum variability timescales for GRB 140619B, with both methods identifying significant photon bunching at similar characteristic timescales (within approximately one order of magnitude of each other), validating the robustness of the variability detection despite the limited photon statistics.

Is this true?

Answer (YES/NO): YES